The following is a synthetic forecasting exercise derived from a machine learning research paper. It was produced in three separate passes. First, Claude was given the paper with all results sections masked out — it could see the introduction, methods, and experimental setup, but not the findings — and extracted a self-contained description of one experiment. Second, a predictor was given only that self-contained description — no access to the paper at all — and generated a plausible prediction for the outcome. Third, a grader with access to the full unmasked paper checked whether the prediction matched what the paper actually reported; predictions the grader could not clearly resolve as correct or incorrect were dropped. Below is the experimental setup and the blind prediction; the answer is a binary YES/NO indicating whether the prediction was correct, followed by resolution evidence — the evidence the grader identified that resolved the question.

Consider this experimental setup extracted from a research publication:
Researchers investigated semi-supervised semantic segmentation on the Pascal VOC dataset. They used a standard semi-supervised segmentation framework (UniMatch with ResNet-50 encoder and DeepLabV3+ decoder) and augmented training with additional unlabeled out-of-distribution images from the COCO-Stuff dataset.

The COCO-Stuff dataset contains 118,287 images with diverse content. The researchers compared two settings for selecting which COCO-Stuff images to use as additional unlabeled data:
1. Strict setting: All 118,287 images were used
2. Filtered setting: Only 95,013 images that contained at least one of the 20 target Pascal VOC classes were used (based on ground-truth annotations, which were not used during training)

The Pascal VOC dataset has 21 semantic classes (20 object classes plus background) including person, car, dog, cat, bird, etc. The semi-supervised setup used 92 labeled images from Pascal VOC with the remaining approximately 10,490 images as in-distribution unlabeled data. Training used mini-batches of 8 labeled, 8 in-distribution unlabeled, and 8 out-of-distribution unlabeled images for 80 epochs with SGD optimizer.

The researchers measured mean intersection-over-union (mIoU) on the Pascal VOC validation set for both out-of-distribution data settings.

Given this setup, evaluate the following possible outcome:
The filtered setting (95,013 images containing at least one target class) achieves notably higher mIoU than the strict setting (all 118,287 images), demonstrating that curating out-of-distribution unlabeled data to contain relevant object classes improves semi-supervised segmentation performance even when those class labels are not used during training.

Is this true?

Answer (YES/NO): YES